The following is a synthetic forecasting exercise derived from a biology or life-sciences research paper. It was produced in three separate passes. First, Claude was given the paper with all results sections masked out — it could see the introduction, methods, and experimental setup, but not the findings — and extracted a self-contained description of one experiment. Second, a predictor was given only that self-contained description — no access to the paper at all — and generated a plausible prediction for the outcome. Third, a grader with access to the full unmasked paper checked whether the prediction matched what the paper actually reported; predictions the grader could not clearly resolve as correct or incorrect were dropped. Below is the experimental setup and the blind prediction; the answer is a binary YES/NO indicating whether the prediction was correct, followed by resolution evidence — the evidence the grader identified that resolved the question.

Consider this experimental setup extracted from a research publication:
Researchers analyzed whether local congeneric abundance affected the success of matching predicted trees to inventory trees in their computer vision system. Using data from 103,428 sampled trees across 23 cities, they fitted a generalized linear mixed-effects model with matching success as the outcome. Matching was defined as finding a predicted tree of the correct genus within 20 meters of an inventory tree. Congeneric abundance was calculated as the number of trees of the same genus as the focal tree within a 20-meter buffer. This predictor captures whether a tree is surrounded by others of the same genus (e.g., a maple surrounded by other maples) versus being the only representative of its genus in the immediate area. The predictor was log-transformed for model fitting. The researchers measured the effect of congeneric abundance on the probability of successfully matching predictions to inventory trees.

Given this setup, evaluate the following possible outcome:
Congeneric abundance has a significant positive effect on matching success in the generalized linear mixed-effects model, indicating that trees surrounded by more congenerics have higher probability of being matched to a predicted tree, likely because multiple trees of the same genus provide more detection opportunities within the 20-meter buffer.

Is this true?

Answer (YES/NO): YES